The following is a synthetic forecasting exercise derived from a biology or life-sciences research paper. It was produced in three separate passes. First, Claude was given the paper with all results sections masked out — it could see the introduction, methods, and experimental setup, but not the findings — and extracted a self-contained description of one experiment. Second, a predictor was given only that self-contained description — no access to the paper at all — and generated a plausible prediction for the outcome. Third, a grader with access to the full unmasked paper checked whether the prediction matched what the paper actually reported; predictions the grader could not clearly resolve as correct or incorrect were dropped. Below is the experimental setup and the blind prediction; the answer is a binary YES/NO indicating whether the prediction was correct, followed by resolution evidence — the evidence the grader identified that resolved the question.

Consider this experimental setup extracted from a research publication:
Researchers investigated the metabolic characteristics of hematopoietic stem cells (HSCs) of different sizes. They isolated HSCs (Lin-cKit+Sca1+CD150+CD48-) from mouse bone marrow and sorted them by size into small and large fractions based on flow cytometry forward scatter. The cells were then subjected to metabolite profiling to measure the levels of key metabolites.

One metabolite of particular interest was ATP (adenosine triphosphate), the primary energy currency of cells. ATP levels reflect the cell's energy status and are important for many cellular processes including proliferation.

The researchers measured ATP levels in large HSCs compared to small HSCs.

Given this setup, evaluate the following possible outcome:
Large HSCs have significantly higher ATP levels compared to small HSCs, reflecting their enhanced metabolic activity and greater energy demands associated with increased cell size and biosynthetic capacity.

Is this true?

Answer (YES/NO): NO